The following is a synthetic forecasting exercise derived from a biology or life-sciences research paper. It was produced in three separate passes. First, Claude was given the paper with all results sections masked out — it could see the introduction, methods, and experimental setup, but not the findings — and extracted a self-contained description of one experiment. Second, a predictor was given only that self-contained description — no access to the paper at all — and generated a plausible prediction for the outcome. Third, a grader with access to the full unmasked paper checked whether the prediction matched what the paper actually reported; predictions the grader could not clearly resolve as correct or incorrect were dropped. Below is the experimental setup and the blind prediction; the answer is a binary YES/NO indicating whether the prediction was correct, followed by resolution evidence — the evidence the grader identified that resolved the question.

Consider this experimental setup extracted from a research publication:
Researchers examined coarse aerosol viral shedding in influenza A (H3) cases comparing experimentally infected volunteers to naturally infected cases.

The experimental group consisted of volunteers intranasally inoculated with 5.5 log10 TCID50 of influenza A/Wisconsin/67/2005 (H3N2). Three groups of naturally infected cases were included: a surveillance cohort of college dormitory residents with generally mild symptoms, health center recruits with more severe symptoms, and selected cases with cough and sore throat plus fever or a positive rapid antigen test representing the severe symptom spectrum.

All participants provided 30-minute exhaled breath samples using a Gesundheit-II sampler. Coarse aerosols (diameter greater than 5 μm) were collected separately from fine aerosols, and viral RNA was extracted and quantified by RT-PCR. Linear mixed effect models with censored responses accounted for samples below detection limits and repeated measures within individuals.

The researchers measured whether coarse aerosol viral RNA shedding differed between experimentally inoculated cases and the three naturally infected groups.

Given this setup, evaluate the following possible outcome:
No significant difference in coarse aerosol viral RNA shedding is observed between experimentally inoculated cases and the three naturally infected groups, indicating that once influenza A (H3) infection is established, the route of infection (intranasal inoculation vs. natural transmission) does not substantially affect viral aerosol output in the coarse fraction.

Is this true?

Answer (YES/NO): NO